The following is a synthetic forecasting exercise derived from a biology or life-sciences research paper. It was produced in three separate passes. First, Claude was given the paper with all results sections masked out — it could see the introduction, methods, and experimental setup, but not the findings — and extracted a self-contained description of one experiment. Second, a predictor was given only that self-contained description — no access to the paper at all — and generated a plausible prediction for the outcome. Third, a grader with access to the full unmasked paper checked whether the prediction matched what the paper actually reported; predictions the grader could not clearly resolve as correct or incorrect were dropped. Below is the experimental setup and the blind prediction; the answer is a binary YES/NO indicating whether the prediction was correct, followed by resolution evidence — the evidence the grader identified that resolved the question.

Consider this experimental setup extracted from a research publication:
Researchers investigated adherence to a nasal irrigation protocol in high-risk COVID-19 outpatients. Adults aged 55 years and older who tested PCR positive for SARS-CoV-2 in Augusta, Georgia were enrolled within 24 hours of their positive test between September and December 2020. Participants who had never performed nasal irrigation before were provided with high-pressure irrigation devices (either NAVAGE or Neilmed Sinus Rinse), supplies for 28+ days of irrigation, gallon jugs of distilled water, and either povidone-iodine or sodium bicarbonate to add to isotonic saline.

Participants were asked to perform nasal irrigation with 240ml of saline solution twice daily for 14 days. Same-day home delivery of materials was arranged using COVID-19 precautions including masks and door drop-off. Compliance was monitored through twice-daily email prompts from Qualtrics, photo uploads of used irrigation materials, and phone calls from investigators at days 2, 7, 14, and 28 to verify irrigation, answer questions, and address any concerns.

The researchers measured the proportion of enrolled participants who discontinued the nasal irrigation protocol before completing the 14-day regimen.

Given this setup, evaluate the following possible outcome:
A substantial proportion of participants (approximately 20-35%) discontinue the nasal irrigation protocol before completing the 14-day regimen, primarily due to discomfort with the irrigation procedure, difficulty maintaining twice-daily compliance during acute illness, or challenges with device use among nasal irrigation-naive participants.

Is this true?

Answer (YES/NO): NO